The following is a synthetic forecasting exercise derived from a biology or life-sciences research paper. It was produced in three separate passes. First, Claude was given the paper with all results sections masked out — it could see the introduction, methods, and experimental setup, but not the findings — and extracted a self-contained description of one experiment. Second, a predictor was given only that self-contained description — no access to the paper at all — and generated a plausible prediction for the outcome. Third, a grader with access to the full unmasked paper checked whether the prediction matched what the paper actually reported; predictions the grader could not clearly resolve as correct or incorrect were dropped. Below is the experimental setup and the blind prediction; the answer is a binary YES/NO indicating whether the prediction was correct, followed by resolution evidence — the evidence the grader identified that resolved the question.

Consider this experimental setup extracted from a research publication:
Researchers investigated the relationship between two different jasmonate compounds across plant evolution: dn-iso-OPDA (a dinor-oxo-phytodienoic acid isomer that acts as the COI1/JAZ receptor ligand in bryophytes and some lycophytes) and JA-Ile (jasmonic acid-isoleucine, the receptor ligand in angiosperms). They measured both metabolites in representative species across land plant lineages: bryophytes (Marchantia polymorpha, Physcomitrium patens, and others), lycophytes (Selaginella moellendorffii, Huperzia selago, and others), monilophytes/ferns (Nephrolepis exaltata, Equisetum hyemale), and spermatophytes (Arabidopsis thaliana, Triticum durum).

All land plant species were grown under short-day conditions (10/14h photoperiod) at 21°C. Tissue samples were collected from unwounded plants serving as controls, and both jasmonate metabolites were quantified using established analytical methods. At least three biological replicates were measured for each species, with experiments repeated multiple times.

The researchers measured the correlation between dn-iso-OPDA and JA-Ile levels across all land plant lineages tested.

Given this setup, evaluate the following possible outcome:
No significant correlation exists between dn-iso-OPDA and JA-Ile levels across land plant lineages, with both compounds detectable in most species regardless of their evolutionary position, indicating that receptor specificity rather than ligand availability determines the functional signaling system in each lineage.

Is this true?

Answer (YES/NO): NO